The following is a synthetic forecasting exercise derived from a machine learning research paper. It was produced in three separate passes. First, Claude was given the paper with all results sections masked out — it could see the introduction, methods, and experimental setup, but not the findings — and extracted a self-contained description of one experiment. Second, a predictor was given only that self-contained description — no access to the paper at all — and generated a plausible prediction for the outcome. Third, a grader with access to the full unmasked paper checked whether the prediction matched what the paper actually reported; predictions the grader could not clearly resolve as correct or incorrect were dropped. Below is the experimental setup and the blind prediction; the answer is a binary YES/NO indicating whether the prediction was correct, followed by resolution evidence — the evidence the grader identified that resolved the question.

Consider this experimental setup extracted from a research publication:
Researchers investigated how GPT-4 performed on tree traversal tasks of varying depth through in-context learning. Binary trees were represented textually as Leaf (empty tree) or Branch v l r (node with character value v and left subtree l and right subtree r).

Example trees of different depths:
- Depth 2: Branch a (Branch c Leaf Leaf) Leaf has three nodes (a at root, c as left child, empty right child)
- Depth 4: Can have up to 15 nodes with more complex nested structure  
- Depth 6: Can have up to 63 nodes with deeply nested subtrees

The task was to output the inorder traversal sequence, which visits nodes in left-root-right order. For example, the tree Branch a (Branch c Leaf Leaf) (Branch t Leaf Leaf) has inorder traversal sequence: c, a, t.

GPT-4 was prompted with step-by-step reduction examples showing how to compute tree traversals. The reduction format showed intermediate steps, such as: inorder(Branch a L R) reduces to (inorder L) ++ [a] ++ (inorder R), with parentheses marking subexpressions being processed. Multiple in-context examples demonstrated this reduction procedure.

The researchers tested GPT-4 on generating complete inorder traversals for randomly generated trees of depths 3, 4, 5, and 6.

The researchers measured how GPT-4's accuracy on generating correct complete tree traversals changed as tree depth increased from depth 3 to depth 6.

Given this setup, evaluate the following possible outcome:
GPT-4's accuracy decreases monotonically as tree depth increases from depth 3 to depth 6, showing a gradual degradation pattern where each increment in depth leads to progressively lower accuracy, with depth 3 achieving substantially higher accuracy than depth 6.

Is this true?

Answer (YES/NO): YES